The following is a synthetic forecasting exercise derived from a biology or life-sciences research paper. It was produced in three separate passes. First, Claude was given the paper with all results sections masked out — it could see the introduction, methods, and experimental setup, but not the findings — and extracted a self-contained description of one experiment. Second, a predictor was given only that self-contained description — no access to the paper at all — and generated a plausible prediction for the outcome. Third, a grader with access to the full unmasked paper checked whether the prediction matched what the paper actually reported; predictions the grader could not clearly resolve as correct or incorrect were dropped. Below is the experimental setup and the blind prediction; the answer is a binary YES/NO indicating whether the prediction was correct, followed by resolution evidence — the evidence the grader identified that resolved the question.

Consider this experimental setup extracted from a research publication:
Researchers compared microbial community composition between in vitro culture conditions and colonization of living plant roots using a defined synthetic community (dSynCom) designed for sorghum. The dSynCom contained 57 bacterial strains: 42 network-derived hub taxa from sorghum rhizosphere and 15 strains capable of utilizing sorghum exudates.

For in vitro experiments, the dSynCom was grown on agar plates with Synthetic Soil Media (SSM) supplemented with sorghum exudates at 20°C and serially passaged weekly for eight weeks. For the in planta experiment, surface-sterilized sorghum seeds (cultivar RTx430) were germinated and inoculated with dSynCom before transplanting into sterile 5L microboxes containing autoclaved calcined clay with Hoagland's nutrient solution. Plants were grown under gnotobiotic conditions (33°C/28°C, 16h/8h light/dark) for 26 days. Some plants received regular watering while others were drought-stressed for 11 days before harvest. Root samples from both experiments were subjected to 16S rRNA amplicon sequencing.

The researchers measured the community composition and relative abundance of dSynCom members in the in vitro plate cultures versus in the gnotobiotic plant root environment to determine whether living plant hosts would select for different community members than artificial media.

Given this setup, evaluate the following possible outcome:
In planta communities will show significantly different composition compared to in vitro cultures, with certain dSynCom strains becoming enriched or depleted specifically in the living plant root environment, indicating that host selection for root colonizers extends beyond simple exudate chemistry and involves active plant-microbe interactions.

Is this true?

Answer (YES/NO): YES